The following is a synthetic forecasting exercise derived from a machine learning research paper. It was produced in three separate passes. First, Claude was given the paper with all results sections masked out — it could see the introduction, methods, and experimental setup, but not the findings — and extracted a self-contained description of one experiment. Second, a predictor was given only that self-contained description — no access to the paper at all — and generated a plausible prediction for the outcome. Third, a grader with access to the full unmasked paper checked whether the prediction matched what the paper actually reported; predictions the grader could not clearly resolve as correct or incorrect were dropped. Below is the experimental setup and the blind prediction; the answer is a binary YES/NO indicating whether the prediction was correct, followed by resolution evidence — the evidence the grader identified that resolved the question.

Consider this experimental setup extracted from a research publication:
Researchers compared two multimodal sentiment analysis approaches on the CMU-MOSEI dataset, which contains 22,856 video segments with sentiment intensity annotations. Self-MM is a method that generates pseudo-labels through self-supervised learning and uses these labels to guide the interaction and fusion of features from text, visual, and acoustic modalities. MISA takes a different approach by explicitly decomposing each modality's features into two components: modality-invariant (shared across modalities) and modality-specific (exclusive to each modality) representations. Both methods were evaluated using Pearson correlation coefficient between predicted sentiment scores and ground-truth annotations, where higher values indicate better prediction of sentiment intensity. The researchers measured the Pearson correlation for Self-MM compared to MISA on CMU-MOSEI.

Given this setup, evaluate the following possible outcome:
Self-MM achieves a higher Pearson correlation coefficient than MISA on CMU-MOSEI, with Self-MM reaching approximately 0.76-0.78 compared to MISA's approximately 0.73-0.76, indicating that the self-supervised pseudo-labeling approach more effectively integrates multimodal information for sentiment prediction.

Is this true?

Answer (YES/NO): NO